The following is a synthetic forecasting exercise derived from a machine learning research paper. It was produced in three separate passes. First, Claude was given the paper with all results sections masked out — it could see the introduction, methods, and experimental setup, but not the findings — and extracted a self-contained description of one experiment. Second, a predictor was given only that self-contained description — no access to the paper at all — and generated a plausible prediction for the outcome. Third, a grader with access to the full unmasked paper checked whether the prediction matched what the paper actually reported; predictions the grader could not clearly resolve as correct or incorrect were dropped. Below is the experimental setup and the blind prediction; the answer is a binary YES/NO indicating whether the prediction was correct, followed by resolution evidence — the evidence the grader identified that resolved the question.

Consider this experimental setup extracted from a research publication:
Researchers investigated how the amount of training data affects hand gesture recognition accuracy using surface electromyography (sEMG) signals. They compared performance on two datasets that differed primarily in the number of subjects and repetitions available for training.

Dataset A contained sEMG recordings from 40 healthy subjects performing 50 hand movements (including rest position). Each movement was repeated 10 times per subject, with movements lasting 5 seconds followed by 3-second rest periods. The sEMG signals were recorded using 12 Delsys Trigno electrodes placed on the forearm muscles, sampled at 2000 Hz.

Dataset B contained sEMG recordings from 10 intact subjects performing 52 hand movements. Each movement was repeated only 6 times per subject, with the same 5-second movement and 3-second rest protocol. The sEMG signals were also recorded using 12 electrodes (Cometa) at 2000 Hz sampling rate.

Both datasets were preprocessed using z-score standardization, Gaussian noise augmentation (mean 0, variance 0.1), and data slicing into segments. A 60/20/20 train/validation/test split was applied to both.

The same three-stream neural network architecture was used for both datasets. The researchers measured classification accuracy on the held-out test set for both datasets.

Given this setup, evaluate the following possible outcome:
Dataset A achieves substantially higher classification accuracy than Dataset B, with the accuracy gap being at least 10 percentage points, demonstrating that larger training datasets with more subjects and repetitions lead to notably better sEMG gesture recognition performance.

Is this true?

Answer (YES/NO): NO